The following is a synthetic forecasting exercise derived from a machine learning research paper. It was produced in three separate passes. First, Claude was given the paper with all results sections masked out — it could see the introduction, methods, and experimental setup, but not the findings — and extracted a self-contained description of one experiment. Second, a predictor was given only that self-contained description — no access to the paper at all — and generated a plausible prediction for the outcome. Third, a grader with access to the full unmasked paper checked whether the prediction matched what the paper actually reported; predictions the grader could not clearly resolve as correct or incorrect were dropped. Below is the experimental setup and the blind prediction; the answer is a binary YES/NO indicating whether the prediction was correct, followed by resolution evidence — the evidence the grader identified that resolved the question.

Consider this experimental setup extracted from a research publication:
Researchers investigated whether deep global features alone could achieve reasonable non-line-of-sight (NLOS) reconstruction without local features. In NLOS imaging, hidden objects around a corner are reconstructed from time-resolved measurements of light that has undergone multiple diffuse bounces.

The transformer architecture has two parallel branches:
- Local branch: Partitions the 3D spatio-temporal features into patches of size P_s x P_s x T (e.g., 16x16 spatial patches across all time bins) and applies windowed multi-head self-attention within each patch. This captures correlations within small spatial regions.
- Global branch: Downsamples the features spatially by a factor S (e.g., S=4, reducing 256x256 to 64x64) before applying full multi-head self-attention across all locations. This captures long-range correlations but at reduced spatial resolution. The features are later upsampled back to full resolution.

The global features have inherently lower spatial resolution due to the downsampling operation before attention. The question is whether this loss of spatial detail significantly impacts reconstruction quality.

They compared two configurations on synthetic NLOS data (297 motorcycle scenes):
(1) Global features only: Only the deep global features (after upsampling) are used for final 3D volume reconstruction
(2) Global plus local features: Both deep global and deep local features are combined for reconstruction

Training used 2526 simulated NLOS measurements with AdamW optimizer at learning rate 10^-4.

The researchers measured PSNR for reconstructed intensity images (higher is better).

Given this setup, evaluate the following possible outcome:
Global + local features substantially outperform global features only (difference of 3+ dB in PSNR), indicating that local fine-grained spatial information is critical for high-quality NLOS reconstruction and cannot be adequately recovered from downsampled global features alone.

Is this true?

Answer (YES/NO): NO